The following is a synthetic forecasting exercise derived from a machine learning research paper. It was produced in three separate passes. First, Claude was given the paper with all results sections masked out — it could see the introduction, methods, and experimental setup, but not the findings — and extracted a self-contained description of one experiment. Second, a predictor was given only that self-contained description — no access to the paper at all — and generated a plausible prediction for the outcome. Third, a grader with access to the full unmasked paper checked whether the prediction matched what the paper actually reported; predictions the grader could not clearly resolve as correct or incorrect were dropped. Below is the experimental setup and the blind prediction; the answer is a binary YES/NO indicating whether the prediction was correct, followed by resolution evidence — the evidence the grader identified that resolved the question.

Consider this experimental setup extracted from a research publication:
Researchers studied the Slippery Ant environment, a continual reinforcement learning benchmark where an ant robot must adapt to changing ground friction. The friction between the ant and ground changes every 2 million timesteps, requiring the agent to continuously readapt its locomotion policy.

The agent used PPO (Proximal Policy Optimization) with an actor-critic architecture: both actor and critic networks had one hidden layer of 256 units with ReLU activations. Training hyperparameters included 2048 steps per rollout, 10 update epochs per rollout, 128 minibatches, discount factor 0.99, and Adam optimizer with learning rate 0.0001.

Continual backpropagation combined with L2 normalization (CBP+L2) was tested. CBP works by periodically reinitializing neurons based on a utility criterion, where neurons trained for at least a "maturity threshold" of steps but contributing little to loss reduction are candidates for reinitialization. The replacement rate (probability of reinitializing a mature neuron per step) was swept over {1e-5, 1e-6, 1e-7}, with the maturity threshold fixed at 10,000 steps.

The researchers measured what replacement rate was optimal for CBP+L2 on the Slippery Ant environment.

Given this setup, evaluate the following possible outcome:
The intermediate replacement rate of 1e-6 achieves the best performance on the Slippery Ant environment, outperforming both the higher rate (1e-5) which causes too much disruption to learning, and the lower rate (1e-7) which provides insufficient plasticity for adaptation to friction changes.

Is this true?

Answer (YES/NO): NO